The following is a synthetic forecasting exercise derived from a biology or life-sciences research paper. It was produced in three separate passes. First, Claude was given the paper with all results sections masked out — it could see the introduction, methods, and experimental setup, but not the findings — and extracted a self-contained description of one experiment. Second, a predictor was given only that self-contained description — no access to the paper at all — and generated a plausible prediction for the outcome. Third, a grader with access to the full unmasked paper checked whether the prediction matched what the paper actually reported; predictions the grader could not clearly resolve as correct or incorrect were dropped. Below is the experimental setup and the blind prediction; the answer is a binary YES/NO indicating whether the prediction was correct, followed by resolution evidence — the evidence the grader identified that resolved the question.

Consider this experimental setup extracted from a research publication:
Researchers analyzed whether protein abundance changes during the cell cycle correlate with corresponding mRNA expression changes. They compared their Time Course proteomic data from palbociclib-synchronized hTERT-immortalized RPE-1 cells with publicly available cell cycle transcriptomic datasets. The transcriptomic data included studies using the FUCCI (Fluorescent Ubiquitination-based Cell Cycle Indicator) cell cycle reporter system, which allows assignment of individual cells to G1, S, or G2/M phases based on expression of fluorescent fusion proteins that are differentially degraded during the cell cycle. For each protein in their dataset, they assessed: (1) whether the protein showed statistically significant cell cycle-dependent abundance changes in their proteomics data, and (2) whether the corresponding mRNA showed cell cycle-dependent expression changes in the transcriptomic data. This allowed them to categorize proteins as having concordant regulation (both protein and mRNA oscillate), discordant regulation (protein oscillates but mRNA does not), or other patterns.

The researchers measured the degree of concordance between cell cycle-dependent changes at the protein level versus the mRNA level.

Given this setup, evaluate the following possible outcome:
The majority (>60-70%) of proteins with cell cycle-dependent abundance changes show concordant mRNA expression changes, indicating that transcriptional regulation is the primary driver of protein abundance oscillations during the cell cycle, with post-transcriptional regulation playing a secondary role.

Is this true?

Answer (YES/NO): NO